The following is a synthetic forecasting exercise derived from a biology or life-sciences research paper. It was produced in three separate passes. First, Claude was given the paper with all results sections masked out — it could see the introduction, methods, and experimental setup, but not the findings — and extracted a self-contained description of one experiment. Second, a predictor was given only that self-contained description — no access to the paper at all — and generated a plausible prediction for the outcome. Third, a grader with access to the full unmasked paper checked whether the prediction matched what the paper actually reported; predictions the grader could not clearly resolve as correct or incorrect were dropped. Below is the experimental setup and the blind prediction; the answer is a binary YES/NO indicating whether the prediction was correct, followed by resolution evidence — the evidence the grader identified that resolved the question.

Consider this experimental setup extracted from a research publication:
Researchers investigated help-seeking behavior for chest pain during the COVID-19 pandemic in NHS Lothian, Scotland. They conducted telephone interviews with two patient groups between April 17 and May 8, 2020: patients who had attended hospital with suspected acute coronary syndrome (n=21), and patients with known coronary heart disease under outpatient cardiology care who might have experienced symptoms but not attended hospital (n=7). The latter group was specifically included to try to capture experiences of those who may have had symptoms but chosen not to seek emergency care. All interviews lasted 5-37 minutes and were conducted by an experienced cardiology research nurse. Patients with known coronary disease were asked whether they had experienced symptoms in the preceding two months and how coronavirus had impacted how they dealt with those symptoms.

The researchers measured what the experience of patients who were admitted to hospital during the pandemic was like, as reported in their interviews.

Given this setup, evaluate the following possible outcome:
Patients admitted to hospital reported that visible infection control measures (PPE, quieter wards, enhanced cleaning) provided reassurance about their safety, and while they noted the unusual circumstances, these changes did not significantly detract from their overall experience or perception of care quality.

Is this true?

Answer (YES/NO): YES